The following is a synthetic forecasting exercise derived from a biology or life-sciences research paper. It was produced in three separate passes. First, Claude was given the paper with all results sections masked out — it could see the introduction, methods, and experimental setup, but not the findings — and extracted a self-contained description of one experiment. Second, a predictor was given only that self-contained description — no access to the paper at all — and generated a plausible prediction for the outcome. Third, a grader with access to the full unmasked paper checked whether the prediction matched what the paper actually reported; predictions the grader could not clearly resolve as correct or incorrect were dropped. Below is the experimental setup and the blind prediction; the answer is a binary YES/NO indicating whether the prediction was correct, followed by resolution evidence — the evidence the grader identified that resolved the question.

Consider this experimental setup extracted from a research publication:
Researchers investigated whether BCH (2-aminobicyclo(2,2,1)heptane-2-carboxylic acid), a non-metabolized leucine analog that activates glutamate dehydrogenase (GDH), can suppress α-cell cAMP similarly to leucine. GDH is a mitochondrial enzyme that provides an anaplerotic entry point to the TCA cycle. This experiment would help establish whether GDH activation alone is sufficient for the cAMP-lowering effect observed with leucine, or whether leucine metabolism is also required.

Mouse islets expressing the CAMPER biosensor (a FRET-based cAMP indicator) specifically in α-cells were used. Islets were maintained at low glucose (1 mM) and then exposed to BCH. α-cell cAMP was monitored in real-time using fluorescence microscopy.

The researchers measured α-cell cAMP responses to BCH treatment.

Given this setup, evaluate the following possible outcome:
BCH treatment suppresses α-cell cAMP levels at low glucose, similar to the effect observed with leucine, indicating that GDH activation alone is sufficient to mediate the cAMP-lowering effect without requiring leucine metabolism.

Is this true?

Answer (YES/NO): YES